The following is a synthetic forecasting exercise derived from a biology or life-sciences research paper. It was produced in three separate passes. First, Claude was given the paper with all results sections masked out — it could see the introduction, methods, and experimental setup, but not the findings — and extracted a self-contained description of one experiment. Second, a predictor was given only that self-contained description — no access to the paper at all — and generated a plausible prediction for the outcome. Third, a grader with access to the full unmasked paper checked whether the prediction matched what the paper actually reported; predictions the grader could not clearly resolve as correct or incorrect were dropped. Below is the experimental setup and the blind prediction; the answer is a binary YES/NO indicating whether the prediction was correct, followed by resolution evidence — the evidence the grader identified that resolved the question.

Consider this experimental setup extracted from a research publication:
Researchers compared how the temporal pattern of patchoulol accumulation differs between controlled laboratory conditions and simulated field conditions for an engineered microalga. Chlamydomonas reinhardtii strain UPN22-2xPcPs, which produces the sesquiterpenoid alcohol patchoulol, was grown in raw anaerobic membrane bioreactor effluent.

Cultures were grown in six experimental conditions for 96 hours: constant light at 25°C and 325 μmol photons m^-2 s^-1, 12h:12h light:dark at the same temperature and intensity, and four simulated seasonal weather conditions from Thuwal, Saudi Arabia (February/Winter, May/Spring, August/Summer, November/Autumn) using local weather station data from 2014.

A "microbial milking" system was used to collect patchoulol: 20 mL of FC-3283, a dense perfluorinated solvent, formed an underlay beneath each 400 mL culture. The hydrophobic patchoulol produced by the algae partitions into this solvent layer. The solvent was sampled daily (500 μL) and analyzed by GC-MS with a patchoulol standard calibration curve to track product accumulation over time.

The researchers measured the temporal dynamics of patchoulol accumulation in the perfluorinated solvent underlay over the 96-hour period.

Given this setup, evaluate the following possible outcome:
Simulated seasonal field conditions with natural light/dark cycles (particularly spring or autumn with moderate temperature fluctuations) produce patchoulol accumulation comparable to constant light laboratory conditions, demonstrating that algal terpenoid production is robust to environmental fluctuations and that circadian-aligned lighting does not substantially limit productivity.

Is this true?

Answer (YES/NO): NO